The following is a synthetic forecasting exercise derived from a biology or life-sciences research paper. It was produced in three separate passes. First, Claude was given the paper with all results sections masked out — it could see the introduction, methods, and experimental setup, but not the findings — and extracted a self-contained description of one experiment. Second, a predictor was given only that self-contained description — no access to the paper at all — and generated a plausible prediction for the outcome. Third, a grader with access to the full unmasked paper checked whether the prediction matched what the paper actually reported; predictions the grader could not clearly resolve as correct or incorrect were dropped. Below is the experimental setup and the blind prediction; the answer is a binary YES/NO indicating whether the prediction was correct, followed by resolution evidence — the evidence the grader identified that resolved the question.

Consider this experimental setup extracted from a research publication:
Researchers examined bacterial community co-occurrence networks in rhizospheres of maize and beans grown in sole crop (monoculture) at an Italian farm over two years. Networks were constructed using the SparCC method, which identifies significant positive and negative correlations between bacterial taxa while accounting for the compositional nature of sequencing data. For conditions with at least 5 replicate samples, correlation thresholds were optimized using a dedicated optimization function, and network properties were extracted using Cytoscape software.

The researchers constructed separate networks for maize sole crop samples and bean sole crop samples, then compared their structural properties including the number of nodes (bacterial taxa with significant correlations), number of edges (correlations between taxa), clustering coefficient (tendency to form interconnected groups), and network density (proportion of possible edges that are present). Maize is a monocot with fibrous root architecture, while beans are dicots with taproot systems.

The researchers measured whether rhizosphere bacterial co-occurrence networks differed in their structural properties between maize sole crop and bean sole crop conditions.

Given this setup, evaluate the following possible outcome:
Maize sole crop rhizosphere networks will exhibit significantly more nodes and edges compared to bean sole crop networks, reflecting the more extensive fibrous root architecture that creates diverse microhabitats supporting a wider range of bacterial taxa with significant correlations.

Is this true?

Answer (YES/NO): NO